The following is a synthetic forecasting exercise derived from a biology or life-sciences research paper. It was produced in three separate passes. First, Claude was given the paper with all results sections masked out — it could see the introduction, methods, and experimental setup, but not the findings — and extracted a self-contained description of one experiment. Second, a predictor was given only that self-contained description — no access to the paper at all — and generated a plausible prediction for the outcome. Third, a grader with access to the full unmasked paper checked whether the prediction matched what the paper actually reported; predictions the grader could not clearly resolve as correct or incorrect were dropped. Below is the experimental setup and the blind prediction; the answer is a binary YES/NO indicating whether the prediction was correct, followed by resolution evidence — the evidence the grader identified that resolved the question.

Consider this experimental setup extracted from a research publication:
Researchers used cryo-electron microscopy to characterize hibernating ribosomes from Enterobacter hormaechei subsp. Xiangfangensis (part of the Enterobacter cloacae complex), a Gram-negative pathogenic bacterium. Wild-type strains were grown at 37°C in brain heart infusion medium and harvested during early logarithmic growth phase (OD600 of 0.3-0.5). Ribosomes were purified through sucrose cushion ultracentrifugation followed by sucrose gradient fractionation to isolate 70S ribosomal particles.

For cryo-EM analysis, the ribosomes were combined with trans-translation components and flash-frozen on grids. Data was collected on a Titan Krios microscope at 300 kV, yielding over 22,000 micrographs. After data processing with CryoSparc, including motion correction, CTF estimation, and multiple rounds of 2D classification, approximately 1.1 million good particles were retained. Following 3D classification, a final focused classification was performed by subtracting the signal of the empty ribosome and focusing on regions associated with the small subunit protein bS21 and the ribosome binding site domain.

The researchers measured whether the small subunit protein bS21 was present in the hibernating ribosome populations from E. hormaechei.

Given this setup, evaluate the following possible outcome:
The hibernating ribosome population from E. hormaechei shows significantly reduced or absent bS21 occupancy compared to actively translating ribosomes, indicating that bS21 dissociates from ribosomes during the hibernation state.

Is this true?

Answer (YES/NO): YES